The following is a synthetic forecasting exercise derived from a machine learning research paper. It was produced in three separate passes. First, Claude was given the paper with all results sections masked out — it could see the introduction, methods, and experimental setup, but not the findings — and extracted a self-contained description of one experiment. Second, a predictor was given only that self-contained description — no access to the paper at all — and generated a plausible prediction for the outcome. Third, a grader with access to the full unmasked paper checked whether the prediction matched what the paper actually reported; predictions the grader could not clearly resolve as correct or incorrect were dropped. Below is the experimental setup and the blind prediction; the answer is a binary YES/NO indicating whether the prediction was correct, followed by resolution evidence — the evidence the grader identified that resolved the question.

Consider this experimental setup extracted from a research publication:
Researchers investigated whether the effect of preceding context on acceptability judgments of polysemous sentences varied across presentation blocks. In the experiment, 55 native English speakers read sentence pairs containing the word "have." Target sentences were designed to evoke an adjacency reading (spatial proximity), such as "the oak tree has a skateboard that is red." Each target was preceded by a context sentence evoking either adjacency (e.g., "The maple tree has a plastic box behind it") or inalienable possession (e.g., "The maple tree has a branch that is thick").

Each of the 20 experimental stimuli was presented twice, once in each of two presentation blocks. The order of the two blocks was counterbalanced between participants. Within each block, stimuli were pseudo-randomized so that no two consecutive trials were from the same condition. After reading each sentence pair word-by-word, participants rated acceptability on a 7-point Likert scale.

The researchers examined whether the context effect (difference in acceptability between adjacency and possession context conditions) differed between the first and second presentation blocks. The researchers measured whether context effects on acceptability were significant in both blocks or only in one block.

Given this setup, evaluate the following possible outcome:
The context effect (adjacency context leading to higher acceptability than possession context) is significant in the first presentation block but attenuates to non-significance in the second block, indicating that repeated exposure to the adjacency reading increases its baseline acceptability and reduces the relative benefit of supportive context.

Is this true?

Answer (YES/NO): NO